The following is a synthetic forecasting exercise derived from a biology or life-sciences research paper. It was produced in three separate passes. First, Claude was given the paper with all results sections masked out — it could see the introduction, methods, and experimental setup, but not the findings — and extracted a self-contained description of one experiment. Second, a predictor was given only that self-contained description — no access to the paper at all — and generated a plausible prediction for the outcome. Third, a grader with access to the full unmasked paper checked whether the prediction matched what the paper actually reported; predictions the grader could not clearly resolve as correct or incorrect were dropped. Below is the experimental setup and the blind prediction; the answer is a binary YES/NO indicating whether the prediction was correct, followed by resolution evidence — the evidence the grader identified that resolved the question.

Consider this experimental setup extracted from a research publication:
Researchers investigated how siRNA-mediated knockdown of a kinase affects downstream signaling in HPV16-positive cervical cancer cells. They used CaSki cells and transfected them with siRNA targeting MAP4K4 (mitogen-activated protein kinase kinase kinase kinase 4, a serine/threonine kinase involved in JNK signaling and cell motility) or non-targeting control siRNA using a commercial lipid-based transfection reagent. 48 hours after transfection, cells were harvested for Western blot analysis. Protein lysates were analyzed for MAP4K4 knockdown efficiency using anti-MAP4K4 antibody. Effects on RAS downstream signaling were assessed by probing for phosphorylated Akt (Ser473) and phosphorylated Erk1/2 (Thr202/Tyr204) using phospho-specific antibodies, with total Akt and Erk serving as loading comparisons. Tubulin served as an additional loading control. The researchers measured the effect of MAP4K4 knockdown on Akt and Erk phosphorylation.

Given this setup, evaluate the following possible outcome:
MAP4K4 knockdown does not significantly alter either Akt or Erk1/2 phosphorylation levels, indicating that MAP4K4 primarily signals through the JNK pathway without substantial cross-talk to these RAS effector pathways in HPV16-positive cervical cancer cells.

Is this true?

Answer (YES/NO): NO